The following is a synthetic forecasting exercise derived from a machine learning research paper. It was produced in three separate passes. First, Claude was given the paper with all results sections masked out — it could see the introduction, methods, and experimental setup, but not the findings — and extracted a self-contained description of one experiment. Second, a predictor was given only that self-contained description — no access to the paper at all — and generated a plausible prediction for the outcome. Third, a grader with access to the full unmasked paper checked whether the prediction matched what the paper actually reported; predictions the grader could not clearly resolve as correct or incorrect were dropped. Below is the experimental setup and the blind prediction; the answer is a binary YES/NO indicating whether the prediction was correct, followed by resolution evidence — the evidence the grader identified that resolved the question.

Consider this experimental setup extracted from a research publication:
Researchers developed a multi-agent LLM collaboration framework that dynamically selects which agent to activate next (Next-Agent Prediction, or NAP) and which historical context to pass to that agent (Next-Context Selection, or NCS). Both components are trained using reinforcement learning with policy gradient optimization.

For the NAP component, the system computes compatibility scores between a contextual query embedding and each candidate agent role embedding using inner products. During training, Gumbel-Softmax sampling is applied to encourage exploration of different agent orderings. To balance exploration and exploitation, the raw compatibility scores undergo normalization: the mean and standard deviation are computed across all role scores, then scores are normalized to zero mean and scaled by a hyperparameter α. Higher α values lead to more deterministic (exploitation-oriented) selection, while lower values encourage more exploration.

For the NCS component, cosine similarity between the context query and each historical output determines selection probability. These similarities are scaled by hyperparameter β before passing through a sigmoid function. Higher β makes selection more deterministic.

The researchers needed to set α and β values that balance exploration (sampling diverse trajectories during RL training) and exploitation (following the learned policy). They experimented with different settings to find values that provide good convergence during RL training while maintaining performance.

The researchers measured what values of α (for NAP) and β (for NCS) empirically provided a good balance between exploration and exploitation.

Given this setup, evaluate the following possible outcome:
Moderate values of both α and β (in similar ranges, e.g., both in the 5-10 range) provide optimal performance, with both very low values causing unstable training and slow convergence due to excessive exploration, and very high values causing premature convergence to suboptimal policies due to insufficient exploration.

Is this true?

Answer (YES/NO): NO